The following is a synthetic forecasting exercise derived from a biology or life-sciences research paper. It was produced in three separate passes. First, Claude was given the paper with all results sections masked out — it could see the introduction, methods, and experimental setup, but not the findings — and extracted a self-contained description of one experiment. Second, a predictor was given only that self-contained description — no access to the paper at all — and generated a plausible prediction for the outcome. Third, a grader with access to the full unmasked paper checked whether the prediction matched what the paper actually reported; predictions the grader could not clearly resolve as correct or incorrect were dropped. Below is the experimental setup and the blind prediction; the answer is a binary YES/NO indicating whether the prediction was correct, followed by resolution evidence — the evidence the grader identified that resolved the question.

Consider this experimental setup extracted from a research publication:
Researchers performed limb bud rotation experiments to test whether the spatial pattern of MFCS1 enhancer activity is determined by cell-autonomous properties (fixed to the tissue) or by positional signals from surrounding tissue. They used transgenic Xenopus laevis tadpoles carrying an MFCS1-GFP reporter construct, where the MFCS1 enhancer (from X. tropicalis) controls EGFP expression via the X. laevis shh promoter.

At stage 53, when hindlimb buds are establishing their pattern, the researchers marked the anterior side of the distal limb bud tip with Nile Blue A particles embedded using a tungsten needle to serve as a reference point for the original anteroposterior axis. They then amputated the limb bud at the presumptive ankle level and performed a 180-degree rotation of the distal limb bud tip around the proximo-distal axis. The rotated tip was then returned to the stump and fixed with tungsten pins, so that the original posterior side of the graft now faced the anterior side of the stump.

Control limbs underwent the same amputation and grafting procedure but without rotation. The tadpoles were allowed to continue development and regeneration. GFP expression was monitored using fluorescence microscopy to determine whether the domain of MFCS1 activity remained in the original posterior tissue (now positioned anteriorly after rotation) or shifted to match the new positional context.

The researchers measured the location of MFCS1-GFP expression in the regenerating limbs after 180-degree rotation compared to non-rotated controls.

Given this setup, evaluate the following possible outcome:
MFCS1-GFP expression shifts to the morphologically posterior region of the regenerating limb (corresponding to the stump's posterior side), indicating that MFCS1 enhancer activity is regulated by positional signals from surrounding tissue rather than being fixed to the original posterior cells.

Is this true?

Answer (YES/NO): NO